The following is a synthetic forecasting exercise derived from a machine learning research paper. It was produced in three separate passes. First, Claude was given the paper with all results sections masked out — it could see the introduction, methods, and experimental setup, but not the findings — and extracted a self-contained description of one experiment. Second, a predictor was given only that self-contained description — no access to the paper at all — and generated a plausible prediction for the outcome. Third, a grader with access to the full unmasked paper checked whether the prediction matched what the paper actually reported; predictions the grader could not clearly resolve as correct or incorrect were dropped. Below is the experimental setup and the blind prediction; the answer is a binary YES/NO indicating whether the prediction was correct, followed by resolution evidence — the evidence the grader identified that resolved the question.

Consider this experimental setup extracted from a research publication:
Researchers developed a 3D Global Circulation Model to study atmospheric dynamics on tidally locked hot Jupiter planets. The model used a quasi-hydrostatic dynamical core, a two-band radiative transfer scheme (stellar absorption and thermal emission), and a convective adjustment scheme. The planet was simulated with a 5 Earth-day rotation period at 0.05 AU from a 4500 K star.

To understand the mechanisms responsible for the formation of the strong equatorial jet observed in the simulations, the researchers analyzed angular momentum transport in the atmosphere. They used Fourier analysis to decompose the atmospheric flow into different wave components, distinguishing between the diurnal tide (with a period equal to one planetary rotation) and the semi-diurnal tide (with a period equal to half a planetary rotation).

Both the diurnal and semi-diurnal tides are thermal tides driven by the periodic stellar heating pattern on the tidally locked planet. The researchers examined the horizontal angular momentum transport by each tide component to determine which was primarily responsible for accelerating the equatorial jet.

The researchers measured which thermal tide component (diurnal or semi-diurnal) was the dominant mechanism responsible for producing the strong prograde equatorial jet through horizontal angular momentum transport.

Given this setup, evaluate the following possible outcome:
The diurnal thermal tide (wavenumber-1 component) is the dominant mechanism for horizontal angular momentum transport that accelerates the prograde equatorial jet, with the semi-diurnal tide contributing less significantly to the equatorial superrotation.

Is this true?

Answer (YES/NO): NO